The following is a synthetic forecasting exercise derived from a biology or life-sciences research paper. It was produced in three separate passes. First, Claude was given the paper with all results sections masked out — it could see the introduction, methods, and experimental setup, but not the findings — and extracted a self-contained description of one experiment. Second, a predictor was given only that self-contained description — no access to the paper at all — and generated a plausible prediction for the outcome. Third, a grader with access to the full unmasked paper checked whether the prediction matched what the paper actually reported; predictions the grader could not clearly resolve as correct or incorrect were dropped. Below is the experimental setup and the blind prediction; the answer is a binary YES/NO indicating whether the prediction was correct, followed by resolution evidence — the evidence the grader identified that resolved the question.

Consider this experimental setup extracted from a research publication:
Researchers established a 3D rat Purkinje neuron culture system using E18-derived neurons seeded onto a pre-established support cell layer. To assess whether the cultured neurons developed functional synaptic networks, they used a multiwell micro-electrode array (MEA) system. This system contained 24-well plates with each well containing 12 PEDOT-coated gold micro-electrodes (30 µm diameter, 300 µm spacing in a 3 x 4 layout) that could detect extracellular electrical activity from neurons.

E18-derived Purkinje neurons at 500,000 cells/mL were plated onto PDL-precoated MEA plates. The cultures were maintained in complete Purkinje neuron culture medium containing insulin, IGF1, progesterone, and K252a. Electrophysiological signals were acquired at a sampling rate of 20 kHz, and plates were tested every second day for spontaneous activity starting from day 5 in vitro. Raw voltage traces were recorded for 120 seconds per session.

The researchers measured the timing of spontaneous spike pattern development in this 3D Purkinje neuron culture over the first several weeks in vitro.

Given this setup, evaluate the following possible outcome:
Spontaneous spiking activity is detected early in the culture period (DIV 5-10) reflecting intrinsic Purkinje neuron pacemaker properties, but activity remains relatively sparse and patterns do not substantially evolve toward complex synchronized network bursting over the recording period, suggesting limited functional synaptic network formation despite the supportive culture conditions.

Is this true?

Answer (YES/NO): NO